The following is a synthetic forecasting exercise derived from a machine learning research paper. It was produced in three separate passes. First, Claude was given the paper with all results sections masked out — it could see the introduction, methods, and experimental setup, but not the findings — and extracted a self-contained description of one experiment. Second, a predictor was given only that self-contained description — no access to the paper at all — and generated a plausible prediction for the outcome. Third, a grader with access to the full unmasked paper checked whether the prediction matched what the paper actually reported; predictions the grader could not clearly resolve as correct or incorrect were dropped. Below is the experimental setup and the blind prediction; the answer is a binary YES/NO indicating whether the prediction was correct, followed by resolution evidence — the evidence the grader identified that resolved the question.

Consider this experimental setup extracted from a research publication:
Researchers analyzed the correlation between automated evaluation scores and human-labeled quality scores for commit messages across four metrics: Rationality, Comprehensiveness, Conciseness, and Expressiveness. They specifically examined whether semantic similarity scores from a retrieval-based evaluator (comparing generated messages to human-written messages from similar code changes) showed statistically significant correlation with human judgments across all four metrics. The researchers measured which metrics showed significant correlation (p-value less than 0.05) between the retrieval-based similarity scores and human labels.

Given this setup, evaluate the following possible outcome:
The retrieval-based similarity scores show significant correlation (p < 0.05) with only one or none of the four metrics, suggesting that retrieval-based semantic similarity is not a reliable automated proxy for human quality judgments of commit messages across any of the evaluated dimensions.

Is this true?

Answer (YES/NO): NO